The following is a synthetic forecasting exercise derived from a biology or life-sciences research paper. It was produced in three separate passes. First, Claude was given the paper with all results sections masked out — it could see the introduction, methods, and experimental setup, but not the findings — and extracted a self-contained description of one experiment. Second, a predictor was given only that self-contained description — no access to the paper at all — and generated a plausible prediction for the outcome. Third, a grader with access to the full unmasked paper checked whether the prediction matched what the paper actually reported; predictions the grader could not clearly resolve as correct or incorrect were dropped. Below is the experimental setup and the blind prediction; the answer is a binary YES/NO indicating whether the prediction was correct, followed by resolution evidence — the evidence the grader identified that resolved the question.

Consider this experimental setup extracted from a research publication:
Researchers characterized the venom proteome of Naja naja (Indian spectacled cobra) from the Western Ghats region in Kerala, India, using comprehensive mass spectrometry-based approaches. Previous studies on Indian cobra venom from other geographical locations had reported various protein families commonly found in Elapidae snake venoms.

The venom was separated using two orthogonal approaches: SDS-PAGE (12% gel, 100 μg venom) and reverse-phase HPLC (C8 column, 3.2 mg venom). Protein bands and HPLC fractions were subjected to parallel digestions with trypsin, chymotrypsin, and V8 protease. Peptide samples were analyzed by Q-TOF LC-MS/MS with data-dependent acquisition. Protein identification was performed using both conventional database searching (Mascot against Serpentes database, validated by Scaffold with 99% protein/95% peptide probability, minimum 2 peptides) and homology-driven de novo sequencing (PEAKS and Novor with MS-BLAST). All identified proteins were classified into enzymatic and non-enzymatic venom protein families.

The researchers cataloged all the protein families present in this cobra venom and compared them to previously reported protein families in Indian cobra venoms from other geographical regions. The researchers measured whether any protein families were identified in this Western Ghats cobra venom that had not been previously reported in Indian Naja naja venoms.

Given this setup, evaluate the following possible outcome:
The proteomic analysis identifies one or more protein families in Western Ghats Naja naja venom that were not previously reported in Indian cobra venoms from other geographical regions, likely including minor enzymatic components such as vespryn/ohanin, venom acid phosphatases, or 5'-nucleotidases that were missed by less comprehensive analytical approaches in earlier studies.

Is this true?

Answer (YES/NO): NO